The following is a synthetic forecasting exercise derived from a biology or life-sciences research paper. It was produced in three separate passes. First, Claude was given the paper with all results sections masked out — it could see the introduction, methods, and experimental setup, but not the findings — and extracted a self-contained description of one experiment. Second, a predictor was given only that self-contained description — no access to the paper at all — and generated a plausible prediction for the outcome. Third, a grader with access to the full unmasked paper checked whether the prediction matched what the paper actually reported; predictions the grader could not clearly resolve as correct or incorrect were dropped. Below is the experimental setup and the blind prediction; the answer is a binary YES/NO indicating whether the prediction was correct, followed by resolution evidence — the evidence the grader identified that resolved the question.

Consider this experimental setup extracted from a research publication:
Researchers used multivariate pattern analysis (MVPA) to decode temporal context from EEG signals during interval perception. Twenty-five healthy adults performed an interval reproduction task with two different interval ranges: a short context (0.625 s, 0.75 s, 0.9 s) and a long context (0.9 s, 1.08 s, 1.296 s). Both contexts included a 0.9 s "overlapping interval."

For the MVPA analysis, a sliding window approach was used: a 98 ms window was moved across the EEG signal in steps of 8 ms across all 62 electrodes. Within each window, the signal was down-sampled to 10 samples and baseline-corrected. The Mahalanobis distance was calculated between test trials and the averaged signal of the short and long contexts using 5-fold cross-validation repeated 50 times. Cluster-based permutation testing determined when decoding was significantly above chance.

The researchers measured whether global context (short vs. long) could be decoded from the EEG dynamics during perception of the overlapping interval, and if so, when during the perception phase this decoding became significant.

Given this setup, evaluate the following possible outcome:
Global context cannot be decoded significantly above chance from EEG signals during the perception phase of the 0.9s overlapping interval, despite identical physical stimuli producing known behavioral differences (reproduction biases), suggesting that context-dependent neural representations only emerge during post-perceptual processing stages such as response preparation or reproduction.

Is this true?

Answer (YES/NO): NO